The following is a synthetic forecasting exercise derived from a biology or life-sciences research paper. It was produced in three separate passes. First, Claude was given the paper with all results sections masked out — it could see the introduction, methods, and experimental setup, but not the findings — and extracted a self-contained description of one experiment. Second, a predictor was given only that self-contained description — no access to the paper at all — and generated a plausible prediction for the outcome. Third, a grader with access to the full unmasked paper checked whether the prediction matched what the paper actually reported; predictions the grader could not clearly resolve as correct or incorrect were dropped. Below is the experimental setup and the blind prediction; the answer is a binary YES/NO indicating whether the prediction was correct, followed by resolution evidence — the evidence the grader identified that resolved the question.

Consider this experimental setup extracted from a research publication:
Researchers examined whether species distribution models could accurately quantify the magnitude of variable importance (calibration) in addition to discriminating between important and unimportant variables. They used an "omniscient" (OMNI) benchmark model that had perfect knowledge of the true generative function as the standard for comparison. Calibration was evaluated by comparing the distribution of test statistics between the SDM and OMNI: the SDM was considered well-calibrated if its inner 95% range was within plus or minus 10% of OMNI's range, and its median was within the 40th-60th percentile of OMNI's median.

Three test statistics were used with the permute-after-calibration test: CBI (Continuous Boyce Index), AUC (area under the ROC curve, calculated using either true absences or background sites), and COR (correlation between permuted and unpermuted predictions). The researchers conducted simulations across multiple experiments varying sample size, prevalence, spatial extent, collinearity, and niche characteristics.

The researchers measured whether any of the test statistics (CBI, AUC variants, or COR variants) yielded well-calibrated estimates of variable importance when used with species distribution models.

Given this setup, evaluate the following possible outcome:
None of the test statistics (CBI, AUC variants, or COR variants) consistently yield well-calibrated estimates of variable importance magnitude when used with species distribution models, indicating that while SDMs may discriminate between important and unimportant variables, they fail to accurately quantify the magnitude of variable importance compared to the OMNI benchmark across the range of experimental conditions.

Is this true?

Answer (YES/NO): YES